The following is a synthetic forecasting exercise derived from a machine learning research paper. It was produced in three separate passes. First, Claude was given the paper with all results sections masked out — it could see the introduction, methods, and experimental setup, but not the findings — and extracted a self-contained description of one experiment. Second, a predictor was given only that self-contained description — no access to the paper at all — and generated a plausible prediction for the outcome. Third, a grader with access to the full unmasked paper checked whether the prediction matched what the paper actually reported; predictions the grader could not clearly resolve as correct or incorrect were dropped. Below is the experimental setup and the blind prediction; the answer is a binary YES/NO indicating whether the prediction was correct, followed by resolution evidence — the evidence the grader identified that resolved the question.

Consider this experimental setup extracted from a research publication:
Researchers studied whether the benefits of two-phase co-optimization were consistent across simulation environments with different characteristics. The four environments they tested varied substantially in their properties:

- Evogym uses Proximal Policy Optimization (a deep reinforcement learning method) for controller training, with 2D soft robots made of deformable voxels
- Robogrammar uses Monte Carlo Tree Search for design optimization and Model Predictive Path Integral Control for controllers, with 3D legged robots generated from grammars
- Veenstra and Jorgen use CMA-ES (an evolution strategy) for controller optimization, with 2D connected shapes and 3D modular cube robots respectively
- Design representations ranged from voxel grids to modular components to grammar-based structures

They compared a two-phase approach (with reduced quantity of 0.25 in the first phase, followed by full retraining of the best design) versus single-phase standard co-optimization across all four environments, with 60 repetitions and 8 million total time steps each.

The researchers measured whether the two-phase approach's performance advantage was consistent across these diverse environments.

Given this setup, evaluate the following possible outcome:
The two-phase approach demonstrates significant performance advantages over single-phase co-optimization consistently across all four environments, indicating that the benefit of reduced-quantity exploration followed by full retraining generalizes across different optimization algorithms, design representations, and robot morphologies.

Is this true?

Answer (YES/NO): NO